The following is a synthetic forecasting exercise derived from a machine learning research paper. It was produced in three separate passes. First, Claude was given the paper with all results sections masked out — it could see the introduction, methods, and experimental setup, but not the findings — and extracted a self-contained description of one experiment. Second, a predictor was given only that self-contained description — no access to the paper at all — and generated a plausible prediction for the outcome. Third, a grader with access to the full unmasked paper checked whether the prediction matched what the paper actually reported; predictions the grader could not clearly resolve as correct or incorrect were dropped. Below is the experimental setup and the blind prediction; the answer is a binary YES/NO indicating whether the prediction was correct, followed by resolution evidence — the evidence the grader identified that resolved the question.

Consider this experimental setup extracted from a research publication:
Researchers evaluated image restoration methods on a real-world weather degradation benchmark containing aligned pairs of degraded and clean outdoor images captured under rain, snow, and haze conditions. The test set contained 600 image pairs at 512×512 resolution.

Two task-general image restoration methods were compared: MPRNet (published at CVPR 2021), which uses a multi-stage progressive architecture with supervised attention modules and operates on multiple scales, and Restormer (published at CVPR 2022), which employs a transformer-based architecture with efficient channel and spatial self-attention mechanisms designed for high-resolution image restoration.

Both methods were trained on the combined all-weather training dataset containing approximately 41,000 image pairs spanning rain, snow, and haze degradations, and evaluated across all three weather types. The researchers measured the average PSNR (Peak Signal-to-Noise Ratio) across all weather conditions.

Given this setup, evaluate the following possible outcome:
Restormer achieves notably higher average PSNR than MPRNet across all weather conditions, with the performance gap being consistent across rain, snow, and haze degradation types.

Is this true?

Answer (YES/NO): NO